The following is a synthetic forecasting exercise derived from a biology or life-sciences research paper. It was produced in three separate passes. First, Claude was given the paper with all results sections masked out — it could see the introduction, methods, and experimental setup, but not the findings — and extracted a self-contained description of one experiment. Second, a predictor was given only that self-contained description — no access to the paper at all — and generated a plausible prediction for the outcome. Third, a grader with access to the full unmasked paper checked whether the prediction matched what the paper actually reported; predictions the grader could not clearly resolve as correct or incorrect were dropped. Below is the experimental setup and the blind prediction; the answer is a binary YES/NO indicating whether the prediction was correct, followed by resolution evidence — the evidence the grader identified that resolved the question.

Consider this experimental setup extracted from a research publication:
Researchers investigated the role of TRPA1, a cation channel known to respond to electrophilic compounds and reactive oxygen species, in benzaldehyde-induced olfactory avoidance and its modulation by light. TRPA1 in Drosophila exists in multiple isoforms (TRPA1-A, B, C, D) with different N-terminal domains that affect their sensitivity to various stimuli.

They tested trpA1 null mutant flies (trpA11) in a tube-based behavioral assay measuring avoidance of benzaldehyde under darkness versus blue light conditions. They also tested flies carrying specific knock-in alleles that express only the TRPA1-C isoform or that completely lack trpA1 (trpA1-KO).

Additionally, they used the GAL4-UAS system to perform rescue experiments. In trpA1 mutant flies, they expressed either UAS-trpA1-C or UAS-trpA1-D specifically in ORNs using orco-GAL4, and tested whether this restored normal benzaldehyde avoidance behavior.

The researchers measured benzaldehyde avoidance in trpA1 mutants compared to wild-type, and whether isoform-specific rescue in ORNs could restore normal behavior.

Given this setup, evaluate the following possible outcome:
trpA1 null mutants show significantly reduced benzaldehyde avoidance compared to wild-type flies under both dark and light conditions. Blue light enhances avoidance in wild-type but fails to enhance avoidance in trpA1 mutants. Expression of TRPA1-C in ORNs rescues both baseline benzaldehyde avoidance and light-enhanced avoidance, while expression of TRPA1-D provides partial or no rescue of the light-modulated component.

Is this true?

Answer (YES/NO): NO